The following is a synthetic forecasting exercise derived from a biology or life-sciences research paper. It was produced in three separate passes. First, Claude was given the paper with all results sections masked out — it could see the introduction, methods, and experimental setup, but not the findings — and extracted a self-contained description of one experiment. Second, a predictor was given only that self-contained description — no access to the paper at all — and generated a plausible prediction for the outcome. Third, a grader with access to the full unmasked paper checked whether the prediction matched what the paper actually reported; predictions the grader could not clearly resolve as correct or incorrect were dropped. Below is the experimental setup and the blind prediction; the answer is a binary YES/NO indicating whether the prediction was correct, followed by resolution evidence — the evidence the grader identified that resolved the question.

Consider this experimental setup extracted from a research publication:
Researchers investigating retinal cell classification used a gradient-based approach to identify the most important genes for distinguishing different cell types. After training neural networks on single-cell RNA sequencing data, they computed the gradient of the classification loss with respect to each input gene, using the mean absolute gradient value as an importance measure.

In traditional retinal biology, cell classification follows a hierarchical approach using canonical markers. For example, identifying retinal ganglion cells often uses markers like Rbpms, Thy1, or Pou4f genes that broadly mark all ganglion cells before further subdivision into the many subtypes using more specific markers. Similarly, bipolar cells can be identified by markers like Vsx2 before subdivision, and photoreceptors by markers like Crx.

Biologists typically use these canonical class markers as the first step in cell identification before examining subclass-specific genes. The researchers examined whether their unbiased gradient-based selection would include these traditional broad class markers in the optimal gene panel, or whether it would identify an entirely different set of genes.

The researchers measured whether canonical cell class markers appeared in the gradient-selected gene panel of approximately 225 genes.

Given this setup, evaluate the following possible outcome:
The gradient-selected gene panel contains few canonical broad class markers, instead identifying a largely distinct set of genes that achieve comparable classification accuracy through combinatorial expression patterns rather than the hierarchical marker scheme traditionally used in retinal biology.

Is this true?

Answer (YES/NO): YES